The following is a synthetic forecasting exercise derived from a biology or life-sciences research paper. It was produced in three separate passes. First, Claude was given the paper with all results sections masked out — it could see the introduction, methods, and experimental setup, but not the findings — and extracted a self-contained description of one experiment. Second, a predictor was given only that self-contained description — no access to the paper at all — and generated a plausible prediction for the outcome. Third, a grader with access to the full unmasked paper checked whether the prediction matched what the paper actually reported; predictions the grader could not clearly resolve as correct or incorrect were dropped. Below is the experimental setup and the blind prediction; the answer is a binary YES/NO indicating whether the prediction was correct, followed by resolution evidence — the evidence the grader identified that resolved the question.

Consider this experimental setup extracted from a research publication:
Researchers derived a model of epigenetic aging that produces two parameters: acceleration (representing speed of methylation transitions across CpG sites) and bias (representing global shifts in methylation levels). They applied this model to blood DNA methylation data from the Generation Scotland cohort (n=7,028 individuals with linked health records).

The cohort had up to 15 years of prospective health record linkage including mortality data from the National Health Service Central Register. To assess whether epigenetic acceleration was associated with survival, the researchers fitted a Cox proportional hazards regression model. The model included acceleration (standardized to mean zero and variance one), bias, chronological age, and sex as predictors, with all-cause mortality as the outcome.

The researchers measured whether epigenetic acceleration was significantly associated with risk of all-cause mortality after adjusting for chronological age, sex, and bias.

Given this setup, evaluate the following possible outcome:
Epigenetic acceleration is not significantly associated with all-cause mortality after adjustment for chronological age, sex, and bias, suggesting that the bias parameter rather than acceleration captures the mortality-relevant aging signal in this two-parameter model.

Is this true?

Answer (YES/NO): NO